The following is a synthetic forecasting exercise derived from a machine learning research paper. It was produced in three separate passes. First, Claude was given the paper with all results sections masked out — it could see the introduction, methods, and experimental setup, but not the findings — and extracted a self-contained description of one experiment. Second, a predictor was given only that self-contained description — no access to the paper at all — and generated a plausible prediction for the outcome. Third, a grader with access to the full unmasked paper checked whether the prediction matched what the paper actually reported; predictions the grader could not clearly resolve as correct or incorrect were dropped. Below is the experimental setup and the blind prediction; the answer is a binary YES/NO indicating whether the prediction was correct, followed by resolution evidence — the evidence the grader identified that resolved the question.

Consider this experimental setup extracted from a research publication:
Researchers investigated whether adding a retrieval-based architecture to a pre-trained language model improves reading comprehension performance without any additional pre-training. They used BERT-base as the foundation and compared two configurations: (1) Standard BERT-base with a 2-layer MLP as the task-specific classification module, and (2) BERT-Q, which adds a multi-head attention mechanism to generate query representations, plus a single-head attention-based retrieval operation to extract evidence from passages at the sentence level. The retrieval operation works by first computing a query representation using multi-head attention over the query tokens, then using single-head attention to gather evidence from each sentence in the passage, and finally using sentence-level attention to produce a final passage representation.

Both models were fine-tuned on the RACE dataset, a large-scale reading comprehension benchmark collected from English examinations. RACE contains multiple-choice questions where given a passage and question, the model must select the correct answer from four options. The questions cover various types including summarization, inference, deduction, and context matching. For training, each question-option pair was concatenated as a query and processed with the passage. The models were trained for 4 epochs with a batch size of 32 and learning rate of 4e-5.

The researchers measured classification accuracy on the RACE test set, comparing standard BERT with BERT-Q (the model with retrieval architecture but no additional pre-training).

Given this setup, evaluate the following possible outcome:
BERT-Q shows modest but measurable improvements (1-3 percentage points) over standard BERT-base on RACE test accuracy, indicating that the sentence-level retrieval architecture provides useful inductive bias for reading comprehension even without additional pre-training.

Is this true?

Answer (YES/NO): NO